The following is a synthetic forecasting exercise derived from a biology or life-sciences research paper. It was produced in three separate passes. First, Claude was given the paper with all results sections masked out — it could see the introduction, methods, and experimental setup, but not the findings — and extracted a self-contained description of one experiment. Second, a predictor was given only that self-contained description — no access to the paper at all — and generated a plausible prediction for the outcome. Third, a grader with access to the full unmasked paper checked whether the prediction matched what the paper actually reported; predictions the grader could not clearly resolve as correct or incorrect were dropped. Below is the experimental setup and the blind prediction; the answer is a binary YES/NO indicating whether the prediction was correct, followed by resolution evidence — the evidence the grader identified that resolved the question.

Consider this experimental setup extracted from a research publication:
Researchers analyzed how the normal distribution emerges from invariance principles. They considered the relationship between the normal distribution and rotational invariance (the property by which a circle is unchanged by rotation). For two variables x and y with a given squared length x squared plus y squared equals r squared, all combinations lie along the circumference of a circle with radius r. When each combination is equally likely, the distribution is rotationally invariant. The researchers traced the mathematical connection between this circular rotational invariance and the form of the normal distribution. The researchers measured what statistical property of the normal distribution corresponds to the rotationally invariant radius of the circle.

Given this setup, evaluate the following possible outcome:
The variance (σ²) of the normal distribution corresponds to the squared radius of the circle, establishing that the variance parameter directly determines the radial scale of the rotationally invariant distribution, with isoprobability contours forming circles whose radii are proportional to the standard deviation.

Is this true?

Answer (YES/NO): NO